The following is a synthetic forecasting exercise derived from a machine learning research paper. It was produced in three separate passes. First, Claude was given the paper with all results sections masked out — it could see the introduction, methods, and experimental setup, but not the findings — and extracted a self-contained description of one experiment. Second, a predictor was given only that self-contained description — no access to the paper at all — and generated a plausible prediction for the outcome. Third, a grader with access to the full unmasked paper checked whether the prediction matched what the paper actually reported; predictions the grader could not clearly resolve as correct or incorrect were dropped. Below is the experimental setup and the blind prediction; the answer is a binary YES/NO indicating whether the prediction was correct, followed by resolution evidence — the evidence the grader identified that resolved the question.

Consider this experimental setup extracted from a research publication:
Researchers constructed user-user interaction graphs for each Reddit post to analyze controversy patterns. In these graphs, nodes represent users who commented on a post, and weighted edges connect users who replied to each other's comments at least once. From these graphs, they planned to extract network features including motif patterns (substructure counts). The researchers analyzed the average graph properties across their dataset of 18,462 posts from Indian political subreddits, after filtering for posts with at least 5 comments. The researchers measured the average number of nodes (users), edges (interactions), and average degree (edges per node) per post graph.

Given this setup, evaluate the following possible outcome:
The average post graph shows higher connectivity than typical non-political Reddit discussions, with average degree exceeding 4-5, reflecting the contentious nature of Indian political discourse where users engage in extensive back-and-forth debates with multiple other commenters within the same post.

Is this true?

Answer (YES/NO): NO